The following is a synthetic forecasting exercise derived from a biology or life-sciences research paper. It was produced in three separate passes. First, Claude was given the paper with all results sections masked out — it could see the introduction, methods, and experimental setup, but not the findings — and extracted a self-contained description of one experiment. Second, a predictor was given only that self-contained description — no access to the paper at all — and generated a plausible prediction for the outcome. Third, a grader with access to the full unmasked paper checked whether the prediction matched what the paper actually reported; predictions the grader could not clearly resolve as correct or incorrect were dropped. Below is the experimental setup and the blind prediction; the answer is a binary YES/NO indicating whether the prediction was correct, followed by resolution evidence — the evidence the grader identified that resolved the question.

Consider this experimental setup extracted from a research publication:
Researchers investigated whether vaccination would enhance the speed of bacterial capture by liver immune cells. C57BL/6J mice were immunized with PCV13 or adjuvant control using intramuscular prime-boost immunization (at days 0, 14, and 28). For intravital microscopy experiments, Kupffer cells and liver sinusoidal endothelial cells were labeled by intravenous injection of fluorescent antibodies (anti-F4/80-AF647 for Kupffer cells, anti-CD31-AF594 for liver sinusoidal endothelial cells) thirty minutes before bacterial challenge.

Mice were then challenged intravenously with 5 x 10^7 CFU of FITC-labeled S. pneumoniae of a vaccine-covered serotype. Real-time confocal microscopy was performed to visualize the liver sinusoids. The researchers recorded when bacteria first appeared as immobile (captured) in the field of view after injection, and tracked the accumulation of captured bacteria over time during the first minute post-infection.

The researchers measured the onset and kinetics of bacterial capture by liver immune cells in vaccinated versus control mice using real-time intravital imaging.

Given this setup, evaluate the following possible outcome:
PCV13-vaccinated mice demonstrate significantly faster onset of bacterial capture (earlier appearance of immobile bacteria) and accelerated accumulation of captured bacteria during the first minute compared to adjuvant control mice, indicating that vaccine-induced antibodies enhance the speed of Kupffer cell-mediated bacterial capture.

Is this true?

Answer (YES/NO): NO